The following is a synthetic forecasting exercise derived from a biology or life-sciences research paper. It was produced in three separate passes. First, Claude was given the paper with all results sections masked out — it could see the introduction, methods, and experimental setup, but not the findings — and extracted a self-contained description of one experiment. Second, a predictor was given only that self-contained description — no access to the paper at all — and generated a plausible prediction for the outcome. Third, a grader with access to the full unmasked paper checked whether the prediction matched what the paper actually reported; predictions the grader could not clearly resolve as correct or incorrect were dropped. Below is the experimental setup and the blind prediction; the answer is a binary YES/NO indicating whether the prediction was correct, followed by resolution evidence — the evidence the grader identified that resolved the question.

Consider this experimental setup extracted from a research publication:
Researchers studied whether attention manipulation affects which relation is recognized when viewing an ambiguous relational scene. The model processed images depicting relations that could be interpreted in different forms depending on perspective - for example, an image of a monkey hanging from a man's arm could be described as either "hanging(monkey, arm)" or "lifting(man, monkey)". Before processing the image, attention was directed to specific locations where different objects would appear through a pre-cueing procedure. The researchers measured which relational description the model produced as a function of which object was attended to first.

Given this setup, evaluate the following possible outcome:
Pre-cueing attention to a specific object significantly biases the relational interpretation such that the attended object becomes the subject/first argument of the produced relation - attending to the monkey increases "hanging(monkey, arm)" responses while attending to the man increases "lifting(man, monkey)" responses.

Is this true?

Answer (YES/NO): YES